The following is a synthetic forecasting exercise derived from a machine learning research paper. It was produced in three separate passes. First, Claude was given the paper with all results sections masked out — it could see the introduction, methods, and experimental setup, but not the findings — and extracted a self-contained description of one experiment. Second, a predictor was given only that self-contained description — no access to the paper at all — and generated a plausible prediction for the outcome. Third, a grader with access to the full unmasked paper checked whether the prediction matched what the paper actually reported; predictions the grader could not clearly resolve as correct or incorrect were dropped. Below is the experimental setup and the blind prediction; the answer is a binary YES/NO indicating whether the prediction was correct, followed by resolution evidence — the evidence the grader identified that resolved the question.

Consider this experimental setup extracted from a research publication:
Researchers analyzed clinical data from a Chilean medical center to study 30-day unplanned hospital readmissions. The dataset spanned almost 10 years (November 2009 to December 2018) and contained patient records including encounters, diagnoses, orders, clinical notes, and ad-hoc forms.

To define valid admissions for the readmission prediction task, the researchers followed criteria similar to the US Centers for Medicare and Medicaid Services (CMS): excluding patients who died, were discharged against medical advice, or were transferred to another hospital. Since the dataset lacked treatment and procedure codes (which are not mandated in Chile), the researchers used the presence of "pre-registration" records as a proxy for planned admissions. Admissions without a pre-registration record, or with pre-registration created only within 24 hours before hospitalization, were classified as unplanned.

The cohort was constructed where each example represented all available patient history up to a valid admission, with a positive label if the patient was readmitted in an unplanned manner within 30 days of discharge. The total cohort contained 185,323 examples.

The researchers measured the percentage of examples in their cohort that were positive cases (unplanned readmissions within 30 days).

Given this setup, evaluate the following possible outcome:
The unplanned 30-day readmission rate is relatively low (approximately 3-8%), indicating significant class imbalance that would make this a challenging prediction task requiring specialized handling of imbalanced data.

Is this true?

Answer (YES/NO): YES